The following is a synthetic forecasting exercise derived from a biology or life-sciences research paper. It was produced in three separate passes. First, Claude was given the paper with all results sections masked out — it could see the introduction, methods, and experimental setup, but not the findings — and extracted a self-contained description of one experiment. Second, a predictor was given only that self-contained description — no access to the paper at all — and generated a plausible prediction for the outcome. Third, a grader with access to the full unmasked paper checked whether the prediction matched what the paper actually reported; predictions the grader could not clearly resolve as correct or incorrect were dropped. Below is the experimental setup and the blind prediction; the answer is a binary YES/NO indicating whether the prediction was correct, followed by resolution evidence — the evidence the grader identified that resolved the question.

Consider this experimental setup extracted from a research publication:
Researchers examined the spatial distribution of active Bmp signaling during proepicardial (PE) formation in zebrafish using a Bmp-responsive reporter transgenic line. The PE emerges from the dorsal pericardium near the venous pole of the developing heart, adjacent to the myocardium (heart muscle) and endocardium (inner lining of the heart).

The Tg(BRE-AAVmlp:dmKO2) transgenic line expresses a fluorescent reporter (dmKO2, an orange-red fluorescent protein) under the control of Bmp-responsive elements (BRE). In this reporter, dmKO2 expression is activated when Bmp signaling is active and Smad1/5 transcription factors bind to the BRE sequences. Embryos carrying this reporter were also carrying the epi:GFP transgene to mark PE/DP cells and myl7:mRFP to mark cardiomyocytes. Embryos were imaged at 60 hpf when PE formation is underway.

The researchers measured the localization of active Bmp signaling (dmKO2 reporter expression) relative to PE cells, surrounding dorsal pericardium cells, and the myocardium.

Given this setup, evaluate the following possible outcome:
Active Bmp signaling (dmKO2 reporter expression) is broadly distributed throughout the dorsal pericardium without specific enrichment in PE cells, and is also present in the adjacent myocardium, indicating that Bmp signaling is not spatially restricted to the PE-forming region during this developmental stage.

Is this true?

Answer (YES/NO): NO